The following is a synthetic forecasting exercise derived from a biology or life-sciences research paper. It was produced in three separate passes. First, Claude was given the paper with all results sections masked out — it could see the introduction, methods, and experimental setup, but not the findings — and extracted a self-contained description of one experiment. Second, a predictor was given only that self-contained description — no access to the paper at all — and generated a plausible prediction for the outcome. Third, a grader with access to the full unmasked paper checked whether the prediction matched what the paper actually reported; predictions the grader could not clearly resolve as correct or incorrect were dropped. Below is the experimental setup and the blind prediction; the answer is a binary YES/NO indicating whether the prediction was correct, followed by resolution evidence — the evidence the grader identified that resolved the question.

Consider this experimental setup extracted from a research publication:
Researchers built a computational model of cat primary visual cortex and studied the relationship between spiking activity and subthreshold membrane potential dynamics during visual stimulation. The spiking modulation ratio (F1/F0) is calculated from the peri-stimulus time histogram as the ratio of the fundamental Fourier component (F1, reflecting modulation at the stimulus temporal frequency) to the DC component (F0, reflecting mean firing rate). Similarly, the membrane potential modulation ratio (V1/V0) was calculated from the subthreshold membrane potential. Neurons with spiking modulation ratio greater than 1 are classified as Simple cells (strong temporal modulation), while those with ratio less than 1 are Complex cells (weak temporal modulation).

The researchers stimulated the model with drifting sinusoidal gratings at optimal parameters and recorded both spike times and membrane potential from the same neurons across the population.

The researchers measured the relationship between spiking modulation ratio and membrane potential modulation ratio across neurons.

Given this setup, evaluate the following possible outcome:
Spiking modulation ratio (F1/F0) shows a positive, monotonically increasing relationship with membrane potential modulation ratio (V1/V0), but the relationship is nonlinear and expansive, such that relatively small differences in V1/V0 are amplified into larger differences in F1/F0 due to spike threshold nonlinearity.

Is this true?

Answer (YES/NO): YES